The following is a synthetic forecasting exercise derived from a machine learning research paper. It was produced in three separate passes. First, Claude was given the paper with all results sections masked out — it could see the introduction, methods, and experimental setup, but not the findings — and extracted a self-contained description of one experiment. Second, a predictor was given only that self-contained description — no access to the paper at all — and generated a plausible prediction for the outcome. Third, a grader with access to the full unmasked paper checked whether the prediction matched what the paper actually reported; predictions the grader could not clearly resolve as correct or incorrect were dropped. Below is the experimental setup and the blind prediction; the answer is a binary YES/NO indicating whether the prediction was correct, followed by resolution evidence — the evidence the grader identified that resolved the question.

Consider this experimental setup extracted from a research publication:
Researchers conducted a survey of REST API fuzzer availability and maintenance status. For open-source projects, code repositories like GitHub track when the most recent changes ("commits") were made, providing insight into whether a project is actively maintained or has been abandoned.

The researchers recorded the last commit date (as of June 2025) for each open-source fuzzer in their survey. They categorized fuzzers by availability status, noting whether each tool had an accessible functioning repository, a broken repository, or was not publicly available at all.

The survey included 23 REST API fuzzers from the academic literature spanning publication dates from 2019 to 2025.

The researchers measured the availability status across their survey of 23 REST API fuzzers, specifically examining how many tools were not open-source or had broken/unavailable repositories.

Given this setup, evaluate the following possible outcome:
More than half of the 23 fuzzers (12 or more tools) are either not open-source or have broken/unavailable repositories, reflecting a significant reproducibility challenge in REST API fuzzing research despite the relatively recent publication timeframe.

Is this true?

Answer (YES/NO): NO